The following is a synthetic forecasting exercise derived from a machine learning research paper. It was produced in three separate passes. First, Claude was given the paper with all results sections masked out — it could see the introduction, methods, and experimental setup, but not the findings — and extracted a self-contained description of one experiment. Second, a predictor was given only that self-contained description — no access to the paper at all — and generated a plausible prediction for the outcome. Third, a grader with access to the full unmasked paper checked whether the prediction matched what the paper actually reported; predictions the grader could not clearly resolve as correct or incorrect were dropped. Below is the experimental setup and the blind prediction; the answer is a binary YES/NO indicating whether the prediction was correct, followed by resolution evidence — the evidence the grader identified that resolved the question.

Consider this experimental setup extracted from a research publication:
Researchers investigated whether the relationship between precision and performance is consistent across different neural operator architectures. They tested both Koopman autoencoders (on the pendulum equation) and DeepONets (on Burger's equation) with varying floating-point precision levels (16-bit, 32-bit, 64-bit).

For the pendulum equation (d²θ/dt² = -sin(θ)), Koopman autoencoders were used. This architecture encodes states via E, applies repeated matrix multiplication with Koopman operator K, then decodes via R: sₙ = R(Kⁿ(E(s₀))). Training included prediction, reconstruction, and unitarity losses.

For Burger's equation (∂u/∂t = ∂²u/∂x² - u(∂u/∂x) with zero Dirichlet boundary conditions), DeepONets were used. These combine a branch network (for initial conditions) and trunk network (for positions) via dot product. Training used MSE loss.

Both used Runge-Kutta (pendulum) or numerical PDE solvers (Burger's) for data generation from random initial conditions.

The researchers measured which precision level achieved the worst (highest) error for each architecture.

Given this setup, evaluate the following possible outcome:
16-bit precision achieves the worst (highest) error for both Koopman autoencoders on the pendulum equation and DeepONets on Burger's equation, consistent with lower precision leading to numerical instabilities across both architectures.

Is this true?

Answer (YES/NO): NO